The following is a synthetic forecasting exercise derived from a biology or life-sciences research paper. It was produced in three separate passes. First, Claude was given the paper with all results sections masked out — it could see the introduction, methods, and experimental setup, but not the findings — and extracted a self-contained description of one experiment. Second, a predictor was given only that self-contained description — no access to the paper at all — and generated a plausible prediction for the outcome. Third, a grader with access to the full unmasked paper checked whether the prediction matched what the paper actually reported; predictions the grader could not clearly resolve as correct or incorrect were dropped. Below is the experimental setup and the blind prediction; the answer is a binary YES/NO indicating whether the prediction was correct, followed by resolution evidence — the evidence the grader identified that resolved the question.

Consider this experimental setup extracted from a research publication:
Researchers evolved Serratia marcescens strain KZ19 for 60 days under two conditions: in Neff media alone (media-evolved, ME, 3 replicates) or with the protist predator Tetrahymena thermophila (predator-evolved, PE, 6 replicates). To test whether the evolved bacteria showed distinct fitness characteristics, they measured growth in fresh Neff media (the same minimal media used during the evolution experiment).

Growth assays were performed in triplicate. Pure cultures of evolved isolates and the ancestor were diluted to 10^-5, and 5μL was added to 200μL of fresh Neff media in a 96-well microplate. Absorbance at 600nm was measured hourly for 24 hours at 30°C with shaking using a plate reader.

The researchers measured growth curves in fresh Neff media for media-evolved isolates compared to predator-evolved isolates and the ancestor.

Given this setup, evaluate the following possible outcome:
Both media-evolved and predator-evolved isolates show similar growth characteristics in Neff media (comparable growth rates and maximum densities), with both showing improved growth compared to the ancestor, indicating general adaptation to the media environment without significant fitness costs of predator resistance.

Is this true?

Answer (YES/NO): NO